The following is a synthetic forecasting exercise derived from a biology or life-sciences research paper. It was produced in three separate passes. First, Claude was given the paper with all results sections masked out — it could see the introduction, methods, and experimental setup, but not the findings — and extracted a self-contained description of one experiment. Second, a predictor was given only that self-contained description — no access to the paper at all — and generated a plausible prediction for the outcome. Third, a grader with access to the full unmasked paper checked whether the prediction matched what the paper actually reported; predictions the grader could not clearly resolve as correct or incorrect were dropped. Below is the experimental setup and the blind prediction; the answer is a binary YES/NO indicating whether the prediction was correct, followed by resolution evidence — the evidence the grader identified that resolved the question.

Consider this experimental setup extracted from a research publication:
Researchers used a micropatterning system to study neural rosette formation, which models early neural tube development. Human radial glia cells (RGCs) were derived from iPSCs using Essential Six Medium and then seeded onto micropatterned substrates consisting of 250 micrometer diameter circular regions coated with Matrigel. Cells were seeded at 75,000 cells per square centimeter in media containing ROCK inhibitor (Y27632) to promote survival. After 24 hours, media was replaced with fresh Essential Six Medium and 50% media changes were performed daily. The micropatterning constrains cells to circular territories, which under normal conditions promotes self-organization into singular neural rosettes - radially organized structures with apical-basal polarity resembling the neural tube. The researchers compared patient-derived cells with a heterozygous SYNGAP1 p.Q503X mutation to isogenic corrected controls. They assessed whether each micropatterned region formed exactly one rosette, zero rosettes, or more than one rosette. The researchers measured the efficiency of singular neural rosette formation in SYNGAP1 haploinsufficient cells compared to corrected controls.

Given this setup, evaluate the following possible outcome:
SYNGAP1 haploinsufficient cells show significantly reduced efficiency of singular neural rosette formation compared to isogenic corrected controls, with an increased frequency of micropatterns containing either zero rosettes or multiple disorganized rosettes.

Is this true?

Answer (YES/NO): YES